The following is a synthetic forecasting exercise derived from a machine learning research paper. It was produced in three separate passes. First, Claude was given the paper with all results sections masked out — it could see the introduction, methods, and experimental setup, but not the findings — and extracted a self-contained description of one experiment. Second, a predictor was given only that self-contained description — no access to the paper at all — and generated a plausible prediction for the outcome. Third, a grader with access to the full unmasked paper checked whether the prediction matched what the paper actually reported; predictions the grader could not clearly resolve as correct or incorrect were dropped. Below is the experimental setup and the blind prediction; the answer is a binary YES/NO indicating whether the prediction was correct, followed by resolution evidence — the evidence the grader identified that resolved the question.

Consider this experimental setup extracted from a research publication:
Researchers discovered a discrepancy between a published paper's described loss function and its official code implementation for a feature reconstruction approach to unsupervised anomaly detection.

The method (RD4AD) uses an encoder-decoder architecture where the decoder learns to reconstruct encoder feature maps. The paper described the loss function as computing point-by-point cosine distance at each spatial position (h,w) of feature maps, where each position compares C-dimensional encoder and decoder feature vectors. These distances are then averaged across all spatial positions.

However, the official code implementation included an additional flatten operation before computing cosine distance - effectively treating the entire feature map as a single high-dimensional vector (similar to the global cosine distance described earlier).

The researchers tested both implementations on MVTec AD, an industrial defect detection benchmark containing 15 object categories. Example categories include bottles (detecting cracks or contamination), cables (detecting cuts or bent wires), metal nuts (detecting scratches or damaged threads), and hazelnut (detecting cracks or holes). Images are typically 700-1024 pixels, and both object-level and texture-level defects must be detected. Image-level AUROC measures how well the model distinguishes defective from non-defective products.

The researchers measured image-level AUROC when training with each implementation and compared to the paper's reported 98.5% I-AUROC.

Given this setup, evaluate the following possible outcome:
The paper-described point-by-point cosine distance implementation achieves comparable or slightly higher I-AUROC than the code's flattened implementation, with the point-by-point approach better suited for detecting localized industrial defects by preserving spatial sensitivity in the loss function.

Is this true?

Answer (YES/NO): NO